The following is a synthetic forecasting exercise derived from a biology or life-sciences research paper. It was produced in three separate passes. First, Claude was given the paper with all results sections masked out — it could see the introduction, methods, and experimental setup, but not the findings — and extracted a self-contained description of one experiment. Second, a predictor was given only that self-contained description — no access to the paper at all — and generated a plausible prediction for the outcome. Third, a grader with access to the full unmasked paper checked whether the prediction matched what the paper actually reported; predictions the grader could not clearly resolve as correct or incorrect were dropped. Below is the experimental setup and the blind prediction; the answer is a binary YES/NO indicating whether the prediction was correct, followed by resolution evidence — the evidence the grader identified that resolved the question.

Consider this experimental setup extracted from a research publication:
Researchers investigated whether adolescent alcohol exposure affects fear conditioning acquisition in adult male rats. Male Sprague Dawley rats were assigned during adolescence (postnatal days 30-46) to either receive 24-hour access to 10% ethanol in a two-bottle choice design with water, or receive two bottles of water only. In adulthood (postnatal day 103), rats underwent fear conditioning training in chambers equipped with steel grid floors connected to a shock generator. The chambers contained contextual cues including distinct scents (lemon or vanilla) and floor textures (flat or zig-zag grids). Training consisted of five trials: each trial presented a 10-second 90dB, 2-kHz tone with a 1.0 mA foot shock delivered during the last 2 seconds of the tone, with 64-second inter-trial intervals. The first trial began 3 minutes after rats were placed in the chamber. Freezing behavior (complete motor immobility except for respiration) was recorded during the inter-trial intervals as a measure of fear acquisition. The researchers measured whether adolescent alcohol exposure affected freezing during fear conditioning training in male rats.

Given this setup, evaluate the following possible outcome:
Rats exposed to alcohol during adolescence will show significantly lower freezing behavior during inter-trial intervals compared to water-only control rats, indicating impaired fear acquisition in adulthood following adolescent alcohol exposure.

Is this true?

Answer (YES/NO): YES